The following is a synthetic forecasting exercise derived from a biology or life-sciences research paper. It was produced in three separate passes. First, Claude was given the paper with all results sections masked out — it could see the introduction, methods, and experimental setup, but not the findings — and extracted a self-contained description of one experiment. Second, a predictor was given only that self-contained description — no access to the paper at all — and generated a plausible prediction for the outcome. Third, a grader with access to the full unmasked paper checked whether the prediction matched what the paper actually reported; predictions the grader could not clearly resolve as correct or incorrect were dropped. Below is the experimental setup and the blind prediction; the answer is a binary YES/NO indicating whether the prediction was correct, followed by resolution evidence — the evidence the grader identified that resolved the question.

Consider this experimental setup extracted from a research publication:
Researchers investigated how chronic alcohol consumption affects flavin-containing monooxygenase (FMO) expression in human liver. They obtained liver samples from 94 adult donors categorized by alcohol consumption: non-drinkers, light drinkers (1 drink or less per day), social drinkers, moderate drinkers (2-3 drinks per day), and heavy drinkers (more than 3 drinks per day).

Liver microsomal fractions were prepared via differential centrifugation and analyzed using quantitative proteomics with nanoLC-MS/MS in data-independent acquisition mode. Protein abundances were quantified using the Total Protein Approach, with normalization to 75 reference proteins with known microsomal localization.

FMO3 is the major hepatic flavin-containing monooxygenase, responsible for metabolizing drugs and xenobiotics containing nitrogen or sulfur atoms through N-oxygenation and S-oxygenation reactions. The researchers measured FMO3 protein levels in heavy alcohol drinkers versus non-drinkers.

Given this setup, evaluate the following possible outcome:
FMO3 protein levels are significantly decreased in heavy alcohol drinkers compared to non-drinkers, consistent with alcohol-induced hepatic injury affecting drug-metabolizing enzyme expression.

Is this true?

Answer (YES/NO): YES